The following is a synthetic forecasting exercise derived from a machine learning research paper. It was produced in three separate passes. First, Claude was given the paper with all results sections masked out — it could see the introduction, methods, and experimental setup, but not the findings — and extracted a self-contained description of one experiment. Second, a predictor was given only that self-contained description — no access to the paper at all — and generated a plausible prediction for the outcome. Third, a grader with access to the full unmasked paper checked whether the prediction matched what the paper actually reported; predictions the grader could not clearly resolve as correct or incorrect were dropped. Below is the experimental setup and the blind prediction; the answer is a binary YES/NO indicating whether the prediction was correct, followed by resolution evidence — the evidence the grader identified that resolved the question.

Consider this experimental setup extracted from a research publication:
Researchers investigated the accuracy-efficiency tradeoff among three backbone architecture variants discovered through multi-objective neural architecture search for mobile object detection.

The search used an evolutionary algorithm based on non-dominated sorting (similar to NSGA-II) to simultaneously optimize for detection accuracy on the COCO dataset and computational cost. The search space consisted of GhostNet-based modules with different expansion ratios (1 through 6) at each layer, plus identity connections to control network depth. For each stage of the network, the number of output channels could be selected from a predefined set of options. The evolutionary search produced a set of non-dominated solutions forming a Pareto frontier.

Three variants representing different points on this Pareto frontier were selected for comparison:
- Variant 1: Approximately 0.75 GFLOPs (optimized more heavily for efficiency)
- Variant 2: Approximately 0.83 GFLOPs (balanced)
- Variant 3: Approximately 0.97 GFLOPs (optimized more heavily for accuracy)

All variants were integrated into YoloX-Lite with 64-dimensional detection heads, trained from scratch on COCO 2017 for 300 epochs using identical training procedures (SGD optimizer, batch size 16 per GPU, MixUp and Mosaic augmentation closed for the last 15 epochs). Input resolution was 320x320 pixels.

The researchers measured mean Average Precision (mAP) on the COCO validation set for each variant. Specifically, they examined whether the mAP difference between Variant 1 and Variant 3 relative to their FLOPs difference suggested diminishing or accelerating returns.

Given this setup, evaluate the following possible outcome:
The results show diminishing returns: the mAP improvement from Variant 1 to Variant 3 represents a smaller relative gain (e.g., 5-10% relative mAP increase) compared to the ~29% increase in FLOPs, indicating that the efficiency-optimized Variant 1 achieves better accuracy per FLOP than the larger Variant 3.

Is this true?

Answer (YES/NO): YES